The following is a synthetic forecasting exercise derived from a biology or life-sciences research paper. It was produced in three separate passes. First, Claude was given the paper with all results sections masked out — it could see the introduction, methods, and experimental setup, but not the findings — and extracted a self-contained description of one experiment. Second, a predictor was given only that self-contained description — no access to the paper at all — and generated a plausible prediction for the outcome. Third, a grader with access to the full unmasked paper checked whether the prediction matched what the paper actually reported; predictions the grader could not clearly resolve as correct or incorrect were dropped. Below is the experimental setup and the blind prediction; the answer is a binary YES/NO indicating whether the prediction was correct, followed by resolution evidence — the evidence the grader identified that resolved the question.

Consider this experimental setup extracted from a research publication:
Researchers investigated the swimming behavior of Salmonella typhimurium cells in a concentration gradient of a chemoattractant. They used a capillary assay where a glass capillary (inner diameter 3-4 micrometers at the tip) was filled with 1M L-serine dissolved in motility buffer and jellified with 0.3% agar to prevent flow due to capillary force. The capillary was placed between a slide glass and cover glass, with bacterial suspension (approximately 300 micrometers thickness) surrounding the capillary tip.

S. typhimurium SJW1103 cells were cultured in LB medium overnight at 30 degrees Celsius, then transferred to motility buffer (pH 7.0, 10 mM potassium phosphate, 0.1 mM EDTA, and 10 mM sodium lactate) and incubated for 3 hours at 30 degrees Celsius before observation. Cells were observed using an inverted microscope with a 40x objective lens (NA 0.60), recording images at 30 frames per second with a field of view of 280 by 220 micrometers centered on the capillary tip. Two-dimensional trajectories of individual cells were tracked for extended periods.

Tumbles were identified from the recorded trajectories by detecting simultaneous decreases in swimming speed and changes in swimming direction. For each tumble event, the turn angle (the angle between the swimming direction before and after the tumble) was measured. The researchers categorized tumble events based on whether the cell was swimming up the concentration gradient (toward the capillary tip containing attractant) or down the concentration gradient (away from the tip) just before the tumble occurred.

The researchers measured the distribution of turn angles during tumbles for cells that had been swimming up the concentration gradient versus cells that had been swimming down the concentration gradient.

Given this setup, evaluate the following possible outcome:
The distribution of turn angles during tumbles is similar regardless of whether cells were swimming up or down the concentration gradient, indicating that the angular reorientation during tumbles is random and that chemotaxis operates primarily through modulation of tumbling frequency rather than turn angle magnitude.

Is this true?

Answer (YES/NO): NO